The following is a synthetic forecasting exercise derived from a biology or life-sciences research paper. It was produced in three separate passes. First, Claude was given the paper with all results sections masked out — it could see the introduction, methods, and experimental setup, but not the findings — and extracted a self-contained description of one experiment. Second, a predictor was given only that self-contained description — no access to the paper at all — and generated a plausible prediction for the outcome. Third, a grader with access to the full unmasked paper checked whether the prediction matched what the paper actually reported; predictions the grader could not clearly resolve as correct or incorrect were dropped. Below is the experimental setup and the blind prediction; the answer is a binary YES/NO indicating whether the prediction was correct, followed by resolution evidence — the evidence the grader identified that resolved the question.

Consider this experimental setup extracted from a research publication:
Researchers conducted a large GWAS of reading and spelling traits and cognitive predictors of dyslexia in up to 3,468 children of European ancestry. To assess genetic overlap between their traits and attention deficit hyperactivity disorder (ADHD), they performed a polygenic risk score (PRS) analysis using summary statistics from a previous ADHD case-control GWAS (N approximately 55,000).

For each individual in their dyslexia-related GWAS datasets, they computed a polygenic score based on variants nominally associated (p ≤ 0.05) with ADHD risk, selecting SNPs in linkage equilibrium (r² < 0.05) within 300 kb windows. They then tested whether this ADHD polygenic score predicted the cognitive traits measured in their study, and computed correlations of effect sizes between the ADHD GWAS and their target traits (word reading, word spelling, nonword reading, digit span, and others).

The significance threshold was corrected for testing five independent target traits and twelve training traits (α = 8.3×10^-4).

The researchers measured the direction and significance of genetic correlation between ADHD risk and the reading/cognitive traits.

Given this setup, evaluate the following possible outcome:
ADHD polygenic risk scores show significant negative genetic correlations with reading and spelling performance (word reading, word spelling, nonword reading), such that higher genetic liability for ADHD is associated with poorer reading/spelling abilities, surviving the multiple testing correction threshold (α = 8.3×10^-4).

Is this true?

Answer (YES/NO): YES